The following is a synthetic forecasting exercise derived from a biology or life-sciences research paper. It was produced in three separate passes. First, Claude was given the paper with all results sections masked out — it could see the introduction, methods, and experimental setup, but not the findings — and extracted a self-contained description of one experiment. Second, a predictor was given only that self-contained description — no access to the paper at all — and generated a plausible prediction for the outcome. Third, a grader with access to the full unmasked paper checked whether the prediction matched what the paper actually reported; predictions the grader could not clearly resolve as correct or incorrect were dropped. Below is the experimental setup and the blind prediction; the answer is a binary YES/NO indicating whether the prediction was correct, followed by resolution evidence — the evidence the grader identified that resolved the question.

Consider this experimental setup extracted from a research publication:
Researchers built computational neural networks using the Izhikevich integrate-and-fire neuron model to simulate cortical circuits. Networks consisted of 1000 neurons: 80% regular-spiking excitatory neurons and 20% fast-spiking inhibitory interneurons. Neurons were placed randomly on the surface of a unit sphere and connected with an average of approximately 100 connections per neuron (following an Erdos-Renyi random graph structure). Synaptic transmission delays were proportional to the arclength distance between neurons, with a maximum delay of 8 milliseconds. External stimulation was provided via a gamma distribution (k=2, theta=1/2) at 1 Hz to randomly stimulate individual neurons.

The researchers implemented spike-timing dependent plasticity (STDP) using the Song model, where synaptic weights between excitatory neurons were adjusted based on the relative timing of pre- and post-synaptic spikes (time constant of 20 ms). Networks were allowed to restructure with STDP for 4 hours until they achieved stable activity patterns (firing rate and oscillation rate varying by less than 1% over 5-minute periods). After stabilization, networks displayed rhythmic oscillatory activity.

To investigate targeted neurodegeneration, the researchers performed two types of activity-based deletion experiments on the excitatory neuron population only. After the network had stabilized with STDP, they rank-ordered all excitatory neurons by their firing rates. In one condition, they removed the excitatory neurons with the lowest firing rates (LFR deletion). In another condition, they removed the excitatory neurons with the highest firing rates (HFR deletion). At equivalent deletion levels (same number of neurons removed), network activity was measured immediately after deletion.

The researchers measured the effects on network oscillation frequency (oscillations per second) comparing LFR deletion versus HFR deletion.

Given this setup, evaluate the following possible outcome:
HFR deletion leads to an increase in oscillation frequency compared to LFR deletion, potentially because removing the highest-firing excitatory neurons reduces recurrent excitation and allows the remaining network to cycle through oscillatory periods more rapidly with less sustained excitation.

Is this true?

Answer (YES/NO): NO